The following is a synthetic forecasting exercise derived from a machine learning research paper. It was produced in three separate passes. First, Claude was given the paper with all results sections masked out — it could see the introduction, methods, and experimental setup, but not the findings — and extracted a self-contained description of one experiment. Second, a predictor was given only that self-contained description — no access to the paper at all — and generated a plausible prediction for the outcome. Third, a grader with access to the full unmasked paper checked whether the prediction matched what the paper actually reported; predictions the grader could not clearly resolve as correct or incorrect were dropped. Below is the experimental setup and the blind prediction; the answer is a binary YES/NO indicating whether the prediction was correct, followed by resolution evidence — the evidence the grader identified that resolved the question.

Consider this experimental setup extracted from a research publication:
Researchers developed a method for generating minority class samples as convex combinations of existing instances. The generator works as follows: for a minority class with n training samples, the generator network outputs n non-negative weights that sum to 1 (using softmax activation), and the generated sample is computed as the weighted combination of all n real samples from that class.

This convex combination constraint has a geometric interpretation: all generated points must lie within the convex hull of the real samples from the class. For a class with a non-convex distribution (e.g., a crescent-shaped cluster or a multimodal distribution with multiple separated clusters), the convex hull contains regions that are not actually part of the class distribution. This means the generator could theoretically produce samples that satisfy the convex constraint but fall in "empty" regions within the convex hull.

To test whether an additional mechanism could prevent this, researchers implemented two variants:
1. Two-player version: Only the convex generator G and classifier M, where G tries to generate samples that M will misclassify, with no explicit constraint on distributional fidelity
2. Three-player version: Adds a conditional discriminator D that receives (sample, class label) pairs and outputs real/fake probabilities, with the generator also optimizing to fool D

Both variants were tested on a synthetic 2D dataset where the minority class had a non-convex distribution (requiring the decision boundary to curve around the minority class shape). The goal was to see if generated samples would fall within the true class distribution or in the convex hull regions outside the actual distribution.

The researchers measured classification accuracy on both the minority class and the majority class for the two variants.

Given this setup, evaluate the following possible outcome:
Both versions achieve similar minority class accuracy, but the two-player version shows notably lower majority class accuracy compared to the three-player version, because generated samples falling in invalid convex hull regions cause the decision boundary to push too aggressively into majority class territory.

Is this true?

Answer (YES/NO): YES